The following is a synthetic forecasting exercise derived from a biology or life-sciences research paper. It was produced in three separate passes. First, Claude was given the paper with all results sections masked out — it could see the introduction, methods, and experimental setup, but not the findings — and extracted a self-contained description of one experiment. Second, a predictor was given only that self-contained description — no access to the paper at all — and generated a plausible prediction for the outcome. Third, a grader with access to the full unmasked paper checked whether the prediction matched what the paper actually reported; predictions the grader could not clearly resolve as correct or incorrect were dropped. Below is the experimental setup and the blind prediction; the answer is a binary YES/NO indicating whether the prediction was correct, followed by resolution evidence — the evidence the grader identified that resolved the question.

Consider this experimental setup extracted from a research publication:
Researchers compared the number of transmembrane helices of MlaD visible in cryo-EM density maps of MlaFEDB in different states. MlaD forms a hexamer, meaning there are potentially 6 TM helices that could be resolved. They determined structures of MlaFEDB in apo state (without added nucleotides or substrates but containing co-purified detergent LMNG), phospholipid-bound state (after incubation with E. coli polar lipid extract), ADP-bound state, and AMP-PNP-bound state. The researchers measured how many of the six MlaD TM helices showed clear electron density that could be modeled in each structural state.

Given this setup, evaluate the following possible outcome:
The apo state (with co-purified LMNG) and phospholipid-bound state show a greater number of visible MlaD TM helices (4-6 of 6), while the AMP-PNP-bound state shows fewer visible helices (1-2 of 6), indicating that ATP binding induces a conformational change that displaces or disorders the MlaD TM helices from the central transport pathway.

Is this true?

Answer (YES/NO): NO